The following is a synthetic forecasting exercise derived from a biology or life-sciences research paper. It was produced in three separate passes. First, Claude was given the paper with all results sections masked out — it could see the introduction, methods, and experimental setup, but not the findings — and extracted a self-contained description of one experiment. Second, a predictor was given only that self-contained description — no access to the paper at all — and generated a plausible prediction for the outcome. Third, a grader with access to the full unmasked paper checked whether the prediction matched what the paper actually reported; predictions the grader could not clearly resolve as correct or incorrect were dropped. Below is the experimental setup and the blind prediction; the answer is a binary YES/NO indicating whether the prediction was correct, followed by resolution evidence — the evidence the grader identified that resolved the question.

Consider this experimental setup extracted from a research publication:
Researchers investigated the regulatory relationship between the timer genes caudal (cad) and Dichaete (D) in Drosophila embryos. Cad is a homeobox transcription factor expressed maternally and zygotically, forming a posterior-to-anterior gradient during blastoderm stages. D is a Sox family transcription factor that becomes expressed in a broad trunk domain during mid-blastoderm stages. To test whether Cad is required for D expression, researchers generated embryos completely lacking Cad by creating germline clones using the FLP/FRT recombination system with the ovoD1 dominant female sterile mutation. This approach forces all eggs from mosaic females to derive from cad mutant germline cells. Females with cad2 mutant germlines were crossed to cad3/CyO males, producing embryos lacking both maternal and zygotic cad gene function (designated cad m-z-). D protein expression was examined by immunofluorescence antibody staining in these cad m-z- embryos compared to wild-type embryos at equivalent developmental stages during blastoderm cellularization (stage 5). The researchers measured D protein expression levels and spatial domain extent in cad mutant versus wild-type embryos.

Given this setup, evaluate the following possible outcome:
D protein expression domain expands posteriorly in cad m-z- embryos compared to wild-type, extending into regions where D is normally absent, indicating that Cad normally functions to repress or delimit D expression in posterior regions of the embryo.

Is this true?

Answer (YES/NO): NO